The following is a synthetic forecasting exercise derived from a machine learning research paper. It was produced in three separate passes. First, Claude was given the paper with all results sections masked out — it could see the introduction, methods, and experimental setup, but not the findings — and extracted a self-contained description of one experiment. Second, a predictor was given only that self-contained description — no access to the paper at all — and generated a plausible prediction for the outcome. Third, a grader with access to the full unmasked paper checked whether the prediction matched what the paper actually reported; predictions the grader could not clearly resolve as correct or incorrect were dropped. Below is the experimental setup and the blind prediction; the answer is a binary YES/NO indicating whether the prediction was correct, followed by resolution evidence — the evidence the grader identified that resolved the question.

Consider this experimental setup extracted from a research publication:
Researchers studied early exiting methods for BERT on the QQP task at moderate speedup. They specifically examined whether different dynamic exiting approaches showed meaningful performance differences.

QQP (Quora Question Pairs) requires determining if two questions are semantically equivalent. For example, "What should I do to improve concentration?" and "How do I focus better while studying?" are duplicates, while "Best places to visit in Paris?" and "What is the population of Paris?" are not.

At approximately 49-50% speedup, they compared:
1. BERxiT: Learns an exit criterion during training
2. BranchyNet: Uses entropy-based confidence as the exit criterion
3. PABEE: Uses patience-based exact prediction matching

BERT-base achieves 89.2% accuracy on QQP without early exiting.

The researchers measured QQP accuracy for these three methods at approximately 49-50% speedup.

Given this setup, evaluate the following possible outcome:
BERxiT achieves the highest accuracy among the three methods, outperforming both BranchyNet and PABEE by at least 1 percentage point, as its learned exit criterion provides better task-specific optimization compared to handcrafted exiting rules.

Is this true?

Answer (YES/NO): NO